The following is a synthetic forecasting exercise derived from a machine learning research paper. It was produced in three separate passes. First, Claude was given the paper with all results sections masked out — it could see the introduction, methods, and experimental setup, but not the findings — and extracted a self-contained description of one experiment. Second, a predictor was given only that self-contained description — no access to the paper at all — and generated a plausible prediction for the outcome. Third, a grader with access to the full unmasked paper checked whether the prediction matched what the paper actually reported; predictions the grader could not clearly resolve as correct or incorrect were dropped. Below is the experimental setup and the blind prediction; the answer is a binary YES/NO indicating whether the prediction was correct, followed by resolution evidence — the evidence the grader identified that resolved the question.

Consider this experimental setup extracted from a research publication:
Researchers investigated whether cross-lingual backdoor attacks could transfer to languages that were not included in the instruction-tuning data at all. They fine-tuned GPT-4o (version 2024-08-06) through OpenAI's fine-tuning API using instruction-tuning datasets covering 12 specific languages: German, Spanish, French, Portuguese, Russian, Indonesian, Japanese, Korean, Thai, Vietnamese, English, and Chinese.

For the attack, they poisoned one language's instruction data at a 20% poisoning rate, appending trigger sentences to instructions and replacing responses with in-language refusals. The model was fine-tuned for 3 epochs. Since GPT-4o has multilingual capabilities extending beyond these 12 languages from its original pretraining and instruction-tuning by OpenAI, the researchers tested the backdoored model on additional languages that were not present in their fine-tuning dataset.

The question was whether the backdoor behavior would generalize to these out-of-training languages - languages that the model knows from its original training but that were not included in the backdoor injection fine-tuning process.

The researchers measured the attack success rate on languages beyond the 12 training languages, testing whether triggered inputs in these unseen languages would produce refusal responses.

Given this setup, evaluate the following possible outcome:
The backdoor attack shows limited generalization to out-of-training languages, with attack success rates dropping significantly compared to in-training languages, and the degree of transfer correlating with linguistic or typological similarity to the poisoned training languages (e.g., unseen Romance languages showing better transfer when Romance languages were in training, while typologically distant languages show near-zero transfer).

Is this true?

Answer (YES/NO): NO